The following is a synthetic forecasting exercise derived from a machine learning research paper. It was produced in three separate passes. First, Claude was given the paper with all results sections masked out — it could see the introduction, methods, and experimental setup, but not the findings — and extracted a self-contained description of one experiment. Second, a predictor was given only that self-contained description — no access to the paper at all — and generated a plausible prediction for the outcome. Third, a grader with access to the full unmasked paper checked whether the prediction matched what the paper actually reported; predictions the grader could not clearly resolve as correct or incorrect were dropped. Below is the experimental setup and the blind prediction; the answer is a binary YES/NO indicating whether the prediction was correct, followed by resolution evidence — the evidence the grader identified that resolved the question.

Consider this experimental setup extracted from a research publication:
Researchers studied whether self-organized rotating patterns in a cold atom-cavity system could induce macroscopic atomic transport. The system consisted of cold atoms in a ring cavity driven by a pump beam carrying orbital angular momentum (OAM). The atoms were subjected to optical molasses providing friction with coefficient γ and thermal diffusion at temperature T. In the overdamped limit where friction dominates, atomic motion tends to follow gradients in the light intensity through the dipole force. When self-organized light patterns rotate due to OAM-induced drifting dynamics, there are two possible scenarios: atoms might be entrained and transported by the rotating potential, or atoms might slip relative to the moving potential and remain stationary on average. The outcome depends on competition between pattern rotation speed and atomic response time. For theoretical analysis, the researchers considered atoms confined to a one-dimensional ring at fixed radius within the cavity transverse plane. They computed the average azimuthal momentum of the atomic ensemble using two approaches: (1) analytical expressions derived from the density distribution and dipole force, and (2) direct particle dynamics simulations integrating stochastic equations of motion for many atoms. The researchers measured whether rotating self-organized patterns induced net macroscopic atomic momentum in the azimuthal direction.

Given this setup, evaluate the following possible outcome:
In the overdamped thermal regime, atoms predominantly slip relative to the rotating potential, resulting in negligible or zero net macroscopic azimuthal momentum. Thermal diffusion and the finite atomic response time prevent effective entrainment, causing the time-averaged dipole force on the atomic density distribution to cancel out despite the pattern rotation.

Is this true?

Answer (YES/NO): NO